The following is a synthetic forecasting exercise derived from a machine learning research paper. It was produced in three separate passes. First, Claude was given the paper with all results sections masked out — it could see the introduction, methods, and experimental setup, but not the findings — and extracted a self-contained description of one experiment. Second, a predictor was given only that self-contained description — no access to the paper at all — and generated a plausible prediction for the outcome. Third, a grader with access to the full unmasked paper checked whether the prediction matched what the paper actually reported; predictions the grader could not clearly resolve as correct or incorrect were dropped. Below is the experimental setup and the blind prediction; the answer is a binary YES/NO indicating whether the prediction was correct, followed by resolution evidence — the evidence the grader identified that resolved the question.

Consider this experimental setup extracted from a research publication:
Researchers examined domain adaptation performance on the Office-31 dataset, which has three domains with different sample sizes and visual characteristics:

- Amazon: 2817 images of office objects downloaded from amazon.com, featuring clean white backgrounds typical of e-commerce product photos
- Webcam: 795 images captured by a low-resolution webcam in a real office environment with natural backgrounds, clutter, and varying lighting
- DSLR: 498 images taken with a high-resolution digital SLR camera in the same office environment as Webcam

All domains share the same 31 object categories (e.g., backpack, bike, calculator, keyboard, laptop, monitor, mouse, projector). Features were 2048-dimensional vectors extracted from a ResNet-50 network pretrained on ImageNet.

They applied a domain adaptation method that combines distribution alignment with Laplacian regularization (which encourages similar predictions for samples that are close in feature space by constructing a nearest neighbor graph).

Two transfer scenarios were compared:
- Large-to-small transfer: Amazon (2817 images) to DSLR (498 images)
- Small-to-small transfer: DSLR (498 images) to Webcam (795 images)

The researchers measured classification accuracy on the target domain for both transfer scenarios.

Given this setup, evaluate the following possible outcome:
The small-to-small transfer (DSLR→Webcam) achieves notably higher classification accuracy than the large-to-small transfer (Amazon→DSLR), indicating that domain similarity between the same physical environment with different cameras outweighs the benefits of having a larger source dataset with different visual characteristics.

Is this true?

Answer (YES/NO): YES